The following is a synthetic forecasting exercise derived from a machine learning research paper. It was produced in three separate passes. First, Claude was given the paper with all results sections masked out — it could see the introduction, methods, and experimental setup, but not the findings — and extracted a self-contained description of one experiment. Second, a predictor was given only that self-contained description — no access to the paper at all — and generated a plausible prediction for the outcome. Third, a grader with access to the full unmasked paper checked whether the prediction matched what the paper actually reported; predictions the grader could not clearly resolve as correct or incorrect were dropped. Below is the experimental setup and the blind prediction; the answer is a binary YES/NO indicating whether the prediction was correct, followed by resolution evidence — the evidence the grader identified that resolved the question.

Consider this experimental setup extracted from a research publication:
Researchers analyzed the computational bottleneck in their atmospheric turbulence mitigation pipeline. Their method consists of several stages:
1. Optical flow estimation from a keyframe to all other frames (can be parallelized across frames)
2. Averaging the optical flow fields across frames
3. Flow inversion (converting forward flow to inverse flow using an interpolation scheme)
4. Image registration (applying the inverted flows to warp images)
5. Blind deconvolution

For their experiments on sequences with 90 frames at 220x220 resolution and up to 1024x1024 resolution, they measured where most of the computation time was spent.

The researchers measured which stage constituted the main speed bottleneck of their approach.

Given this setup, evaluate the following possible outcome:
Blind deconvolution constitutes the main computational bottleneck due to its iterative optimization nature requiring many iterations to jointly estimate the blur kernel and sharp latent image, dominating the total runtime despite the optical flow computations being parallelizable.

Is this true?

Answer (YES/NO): NO